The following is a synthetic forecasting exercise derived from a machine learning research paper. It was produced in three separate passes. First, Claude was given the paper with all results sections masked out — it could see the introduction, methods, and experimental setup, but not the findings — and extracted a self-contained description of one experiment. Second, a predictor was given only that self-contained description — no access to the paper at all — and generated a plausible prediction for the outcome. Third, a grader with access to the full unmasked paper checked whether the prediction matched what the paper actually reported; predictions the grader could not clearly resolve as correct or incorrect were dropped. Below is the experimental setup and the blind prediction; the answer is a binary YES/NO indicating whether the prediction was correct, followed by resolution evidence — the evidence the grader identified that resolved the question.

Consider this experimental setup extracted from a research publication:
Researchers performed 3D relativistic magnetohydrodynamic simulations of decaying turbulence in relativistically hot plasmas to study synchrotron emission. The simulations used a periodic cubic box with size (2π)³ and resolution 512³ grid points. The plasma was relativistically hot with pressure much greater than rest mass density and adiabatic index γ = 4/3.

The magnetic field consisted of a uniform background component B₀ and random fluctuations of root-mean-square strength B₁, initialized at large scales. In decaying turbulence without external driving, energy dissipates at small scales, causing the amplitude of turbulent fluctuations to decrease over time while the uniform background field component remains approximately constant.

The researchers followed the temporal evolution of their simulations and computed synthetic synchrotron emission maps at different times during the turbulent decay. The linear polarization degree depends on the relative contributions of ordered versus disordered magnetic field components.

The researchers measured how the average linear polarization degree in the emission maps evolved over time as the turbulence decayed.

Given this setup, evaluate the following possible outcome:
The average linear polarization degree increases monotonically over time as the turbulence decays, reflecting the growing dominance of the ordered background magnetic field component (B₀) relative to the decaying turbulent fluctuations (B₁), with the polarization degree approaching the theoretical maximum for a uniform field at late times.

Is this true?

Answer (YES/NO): YES